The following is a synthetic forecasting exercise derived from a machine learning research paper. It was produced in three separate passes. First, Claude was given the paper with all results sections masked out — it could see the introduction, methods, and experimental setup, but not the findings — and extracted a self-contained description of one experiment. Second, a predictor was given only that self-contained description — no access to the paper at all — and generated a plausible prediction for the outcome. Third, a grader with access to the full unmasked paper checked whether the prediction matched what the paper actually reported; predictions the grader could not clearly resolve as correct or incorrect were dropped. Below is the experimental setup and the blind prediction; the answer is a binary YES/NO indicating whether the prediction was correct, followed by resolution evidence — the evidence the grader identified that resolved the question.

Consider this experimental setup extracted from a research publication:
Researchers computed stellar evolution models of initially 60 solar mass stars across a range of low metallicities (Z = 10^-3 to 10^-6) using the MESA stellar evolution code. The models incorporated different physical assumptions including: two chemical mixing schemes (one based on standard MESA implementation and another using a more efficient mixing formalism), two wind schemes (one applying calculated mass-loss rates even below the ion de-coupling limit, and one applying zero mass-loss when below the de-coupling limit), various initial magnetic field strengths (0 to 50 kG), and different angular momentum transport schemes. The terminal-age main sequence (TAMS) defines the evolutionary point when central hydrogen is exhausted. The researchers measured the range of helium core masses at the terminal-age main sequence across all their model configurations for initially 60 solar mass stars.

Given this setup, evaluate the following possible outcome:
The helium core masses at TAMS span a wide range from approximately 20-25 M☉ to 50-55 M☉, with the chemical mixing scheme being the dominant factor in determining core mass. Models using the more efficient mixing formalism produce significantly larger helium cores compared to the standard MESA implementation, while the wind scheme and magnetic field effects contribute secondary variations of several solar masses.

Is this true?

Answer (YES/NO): NO